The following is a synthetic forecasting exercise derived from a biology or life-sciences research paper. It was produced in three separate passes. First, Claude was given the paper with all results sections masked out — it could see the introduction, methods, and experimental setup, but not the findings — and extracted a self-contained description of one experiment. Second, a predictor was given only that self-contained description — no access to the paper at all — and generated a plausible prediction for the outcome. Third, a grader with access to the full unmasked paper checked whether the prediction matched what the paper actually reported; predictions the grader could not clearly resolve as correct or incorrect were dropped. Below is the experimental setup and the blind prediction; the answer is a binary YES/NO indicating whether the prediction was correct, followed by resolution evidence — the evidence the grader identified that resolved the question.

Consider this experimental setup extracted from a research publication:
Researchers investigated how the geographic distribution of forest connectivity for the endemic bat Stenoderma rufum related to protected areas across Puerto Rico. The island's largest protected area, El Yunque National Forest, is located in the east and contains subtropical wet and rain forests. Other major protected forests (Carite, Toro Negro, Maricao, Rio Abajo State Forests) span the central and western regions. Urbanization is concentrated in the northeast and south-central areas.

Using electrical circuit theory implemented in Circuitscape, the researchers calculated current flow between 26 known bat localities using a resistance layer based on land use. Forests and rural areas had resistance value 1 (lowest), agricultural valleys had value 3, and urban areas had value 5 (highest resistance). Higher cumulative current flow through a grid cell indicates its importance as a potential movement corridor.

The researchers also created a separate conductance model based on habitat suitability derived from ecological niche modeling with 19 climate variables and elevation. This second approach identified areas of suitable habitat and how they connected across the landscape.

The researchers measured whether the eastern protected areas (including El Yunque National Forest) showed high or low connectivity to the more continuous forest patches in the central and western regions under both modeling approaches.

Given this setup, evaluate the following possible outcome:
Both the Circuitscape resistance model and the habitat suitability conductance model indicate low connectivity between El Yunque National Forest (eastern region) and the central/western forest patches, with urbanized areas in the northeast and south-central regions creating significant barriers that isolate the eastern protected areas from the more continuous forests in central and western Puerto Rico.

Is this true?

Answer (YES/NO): YES